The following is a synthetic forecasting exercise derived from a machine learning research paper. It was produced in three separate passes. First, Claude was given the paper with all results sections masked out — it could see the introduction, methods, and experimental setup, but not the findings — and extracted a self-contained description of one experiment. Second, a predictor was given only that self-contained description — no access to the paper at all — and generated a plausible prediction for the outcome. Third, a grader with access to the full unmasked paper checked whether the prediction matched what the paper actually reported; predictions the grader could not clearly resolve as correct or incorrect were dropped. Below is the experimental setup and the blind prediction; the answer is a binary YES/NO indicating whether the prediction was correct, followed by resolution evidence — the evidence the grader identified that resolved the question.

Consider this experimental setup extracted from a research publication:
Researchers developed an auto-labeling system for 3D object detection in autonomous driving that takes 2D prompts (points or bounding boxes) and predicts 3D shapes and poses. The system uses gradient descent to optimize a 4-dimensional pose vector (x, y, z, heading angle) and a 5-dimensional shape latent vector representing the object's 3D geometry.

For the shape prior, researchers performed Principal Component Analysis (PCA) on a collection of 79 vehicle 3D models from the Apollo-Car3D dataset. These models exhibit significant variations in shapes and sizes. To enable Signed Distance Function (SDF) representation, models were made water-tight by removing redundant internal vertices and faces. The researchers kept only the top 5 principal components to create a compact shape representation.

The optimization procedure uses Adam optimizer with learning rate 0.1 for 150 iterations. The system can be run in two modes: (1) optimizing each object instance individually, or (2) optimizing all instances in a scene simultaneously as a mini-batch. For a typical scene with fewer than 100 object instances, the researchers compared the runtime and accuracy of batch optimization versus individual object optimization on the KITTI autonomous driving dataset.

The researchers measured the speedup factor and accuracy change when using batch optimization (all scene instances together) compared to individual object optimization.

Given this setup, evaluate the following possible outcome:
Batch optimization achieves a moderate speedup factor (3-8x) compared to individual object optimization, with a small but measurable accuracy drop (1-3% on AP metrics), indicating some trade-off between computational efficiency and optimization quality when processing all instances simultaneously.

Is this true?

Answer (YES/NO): NO